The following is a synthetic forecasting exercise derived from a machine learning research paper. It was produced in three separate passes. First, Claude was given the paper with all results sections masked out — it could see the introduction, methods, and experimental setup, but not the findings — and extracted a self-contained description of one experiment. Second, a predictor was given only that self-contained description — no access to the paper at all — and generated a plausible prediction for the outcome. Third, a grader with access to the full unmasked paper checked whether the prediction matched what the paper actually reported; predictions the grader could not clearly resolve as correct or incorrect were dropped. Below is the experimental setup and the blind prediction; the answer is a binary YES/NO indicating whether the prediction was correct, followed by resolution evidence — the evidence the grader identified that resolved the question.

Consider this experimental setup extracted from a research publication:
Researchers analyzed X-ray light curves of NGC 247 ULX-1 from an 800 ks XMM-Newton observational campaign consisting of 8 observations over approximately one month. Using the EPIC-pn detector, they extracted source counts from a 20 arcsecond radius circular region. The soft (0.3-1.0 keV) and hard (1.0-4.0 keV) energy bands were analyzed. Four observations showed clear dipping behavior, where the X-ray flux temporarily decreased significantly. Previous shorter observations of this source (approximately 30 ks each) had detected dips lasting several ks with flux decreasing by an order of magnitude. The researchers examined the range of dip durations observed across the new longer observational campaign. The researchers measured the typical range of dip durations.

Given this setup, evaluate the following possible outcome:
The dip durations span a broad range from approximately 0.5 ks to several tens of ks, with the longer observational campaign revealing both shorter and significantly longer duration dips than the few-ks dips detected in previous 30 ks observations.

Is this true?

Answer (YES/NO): NO